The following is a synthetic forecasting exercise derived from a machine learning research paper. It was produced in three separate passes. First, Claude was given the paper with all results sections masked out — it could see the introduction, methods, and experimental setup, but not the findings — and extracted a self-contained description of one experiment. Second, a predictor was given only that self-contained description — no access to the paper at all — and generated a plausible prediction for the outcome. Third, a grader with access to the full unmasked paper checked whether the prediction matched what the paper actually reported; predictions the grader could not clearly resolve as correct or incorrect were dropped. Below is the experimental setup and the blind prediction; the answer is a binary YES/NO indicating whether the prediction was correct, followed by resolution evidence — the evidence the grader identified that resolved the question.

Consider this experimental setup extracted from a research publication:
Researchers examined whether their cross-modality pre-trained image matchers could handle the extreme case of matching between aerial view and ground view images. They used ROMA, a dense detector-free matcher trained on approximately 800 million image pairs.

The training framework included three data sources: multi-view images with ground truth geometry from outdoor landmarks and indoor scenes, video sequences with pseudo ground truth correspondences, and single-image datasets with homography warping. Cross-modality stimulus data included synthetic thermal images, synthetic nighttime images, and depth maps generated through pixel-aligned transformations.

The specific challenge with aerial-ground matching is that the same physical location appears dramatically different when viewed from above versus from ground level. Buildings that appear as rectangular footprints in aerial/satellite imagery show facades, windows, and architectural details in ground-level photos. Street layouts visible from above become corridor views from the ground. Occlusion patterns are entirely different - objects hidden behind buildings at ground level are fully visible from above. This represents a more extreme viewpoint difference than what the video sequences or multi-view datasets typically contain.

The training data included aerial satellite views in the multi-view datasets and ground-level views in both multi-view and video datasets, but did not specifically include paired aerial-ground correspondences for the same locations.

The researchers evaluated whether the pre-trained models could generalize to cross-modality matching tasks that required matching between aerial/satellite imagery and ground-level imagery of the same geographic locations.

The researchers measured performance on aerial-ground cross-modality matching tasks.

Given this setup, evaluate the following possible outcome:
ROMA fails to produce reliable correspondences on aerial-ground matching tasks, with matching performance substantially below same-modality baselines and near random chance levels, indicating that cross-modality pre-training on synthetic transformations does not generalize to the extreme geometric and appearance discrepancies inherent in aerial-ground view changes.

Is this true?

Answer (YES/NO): NO